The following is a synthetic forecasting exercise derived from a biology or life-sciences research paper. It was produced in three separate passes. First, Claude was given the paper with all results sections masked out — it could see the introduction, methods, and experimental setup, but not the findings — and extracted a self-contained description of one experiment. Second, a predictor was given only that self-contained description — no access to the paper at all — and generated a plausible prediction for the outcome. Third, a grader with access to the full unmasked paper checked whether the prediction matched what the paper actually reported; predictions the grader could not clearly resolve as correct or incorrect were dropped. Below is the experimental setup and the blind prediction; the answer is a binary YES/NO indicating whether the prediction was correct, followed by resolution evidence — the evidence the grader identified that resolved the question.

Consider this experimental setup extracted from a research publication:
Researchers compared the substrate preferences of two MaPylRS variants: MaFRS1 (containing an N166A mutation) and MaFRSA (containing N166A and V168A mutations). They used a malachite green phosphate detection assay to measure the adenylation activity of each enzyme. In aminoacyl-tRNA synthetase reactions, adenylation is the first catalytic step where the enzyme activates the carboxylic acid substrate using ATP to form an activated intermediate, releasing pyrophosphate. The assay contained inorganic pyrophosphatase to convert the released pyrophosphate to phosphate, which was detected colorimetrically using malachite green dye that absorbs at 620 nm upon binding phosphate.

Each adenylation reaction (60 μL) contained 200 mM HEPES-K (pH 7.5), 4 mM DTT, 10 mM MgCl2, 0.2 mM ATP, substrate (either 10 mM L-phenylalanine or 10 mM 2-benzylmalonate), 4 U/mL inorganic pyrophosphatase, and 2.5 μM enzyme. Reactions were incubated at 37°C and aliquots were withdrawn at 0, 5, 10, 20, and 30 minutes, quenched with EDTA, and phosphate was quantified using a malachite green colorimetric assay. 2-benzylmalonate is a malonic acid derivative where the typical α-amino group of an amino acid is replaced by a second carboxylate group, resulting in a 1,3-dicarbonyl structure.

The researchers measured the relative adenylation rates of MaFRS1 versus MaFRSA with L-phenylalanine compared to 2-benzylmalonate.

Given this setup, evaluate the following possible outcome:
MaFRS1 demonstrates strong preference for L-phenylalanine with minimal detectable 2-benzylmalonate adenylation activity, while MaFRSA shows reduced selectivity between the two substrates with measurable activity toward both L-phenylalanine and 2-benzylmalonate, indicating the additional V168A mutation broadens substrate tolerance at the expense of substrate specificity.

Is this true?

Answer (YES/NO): NO